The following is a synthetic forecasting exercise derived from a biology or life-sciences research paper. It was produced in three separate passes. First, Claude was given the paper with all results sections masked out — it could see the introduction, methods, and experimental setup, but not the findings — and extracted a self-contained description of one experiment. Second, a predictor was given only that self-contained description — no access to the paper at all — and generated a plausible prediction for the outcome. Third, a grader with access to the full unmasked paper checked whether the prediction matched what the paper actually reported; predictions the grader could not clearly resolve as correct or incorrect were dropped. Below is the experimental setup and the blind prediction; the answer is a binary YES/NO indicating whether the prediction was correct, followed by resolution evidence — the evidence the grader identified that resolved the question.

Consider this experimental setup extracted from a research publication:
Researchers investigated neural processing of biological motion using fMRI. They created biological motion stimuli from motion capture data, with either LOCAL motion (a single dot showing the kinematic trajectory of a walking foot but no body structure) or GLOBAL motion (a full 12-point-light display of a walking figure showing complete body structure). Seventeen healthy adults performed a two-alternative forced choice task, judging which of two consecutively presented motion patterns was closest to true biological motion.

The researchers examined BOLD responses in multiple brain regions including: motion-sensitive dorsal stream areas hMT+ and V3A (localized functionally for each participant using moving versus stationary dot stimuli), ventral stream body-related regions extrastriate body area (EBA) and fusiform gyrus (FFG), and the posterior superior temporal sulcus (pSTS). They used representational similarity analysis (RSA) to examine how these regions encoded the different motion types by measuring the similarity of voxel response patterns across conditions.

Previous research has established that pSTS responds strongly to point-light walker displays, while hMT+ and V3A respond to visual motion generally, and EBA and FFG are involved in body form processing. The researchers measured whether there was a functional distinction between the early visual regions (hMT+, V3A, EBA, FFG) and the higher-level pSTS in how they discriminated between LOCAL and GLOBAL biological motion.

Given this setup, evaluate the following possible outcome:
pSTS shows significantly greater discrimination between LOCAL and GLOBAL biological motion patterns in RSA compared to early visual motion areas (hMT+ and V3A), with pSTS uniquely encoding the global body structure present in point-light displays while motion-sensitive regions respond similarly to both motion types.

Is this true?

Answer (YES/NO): NO